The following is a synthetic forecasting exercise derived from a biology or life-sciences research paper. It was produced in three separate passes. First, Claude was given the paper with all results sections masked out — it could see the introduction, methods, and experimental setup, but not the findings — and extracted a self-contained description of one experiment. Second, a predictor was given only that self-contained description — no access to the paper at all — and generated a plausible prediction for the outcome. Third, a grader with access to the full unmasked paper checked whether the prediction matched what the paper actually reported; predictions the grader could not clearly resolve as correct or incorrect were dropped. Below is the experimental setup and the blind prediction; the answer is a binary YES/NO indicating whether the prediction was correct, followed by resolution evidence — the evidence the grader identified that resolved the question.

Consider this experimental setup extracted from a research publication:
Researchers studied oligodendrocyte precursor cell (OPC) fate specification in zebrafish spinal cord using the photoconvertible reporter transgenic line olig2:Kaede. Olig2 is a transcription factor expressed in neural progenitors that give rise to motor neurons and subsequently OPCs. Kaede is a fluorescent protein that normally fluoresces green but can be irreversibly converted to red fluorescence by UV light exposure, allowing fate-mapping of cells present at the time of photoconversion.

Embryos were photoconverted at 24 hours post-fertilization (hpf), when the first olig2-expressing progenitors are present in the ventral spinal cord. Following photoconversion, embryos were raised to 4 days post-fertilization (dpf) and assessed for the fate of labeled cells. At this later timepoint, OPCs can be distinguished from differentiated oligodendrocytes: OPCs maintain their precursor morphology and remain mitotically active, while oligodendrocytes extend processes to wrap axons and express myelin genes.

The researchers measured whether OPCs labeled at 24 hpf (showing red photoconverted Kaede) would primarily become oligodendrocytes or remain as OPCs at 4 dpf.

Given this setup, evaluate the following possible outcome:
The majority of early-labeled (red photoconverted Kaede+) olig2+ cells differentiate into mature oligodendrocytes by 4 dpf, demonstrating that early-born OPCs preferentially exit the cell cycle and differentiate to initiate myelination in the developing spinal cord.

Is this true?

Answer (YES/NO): NO